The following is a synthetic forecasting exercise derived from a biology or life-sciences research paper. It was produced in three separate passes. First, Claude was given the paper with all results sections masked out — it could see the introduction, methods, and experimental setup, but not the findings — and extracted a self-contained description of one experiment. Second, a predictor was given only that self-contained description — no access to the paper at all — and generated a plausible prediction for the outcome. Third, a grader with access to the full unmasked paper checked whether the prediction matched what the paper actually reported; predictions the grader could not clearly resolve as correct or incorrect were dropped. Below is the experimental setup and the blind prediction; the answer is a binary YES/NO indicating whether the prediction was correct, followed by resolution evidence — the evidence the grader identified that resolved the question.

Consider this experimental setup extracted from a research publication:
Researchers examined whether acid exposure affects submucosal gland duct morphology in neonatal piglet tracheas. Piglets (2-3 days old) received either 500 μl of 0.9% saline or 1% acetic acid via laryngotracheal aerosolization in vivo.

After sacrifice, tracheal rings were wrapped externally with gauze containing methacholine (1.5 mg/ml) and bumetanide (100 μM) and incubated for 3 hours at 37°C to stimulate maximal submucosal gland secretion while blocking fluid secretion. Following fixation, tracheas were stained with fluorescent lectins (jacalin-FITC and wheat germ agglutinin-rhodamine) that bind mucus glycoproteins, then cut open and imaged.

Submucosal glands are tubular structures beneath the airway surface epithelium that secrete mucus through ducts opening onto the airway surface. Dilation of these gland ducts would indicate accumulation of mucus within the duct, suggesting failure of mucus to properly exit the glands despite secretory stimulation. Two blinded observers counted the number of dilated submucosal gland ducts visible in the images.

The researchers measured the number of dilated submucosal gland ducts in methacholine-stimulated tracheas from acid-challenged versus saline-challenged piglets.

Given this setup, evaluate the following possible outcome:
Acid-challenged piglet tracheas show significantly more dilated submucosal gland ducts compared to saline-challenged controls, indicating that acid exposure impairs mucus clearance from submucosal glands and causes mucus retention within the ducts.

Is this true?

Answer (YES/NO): YES